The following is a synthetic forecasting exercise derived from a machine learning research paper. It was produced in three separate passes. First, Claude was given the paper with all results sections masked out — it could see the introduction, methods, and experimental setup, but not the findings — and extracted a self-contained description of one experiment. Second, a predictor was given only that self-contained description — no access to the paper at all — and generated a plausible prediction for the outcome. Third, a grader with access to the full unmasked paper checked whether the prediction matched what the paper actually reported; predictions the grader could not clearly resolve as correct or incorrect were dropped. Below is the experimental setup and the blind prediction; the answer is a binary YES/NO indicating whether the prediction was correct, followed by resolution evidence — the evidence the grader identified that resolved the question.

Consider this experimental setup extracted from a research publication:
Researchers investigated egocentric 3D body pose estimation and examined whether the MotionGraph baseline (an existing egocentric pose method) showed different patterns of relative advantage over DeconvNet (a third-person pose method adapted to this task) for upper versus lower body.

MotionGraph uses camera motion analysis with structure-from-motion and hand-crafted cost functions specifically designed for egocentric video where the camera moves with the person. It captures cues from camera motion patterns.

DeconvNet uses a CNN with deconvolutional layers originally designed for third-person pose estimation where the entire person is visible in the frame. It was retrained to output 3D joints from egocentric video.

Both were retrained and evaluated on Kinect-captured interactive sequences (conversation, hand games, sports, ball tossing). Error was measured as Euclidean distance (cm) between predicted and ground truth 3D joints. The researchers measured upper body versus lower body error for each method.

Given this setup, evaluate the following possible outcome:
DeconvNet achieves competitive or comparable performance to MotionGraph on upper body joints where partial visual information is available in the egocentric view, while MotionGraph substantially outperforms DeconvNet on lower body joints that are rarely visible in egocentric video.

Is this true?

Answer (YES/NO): YES